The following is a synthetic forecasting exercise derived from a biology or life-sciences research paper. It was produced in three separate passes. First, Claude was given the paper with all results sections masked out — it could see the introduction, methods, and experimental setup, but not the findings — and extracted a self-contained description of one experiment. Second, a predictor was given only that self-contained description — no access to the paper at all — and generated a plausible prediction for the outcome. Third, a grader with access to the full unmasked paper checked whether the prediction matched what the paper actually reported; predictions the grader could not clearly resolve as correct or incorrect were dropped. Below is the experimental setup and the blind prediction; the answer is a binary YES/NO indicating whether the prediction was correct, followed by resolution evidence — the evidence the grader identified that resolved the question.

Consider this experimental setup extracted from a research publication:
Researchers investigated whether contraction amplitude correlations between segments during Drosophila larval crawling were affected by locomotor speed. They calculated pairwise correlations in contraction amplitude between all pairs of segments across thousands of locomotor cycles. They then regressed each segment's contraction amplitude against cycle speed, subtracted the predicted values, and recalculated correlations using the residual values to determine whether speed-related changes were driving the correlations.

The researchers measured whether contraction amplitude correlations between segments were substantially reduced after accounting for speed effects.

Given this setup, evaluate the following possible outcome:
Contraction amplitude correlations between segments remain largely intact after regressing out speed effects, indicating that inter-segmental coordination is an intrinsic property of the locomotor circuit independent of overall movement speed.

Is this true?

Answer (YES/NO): YES